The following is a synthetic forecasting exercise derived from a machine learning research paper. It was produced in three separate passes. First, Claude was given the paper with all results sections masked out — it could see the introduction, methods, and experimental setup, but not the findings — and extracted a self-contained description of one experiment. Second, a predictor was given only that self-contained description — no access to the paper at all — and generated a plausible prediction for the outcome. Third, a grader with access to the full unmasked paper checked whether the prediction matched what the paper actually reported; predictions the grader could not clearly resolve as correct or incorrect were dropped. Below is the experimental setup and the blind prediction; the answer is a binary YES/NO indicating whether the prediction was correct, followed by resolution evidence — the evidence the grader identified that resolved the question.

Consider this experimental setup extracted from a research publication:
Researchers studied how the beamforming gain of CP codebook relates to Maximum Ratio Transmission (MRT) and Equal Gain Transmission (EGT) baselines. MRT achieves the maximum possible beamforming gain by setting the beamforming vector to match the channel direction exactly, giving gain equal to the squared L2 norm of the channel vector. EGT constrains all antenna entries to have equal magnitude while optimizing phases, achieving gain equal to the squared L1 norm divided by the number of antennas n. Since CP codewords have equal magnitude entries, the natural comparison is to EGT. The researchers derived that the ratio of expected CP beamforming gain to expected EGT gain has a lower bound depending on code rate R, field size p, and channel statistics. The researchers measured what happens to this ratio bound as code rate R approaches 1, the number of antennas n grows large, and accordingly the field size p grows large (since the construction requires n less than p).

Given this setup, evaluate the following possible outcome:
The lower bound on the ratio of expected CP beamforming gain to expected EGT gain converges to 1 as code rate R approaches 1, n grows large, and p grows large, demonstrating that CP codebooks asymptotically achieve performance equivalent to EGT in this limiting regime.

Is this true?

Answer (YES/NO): YES